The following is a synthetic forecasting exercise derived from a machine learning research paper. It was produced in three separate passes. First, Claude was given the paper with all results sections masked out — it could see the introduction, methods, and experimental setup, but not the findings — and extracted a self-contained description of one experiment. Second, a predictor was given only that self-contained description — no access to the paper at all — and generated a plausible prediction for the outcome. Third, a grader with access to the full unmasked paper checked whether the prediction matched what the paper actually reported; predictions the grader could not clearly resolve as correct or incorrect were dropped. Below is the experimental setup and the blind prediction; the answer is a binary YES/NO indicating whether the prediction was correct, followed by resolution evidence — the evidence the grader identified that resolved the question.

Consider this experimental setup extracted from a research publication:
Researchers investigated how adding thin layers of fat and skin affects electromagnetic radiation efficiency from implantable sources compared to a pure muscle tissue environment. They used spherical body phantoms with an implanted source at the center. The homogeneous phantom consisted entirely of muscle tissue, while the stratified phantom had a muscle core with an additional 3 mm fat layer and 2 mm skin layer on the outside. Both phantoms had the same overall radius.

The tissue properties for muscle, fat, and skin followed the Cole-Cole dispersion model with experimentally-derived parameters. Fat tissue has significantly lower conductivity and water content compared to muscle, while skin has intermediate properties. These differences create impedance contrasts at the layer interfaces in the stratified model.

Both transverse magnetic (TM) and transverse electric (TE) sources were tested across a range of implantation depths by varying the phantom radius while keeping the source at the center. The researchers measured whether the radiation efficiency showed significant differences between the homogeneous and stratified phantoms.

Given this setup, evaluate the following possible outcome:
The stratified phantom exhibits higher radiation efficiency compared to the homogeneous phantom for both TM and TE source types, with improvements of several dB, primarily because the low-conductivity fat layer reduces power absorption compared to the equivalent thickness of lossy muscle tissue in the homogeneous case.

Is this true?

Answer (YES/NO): NO